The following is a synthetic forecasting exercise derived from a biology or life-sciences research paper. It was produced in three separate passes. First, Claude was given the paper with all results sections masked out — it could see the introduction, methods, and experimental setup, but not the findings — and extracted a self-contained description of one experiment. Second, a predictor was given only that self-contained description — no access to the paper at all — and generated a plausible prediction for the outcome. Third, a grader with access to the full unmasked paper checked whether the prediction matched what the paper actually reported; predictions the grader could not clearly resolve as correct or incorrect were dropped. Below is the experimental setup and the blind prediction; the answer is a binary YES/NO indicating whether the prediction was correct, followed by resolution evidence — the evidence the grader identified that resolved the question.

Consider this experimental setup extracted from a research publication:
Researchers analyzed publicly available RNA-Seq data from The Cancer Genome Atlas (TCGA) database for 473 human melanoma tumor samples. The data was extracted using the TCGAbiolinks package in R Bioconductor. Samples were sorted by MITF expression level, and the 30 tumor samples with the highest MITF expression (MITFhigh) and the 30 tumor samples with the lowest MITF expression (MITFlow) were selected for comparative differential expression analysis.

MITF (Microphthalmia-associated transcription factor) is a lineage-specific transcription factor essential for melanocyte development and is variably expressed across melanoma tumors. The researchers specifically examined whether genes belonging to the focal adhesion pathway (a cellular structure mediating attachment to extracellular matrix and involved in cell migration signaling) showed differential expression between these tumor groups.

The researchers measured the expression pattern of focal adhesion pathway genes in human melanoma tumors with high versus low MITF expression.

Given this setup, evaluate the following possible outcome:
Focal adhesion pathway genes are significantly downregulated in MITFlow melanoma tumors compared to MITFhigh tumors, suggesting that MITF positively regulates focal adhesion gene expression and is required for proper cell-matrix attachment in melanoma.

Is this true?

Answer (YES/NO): NO